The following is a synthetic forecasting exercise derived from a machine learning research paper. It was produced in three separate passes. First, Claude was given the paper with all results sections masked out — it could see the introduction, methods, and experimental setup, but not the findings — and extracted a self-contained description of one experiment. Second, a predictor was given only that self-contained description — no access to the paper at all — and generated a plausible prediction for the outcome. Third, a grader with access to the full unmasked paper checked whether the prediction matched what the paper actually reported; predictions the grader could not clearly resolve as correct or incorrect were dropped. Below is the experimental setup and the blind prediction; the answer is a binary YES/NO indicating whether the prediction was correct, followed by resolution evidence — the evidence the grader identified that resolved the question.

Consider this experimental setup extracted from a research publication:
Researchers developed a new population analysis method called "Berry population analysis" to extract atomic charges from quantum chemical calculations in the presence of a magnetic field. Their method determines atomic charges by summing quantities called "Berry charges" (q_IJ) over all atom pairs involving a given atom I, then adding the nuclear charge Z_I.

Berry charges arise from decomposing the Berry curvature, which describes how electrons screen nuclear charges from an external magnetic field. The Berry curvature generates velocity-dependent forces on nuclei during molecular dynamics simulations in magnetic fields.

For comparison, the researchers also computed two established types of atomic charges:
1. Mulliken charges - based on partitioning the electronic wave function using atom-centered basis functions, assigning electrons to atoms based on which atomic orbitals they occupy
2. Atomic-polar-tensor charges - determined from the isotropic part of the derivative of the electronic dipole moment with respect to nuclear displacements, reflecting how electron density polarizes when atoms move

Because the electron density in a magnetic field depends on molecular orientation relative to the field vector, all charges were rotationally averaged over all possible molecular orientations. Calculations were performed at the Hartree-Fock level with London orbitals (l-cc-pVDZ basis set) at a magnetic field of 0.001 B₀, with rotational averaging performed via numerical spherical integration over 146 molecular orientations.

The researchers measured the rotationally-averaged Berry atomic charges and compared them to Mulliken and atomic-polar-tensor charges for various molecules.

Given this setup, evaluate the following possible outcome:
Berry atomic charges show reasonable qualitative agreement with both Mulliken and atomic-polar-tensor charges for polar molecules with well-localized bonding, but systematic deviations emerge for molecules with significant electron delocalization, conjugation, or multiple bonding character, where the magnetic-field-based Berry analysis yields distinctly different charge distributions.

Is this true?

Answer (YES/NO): NO